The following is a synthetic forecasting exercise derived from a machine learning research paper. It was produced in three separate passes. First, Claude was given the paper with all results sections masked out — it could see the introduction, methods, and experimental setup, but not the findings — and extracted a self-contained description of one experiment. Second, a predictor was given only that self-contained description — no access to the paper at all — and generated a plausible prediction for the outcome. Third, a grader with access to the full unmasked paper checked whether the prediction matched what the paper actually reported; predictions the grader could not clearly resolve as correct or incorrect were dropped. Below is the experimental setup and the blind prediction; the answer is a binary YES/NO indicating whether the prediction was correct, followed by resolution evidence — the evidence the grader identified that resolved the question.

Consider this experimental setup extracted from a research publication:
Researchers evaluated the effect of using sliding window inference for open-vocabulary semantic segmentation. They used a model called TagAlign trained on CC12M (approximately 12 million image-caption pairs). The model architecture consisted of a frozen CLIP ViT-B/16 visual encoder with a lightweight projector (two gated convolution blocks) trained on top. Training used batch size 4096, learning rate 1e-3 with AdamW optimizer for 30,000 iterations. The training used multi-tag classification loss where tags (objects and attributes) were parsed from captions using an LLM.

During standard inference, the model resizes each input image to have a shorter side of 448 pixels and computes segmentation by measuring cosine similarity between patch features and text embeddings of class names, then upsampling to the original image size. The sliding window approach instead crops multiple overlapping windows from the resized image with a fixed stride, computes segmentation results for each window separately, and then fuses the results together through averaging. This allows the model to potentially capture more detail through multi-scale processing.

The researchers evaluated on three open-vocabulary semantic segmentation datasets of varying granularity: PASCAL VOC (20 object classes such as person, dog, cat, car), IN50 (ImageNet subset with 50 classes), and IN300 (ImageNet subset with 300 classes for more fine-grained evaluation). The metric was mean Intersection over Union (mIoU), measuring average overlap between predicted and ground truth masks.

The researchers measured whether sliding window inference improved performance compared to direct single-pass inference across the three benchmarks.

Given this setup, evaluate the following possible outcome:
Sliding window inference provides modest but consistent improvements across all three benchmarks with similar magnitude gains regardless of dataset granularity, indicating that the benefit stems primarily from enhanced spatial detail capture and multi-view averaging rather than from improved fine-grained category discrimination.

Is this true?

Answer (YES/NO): NO